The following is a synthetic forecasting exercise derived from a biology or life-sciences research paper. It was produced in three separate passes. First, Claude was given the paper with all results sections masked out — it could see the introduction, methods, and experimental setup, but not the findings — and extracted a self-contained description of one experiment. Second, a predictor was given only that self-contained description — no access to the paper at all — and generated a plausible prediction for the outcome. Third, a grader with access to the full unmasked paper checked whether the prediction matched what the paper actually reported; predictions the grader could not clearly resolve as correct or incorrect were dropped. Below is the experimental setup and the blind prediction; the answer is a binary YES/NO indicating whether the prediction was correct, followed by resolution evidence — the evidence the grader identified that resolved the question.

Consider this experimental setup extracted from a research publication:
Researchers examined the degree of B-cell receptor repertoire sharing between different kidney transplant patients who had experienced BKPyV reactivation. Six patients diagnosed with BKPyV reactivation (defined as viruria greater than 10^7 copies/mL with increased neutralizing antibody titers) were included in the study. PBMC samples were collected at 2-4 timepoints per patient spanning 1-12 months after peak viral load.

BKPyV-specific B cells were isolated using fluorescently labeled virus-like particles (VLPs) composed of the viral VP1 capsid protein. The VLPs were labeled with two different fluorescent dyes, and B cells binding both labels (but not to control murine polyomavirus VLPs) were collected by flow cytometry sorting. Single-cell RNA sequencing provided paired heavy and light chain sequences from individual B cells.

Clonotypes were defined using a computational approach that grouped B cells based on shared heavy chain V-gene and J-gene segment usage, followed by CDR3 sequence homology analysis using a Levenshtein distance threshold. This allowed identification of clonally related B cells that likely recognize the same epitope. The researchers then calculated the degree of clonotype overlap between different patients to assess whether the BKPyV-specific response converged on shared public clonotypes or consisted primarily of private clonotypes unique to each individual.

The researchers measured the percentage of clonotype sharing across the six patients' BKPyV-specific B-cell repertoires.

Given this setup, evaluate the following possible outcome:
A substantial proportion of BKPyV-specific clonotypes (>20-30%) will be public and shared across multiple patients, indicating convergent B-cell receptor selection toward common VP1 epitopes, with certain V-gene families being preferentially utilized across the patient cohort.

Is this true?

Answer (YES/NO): NO